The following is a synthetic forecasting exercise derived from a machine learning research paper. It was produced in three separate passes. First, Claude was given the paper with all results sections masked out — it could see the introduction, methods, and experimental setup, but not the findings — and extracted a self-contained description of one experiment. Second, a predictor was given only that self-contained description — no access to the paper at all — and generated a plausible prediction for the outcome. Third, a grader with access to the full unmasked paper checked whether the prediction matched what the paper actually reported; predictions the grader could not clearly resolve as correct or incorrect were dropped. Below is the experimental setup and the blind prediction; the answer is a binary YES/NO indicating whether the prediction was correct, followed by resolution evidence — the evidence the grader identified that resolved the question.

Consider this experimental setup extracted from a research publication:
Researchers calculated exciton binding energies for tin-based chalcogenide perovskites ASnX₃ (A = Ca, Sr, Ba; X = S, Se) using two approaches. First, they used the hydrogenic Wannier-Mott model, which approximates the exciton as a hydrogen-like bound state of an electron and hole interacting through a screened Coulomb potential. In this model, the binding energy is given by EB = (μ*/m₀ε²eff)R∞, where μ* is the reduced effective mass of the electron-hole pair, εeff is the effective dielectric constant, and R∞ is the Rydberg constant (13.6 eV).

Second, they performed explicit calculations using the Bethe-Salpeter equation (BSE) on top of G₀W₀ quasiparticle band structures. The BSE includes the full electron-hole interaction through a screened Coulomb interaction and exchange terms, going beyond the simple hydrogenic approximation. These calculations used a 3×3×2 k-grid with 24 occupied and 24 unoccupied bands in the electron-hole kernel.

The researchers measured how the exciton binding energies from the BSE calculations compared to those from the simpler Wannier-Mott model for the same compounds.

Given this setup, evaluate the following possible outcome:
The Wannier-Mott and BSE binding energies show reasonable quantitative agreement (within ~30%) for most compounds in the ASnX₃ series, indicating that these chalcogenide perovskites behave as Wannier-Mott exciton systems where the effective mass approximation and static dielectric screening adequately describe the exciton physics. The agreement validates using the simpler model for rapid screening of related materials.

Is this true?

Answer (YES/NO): NO